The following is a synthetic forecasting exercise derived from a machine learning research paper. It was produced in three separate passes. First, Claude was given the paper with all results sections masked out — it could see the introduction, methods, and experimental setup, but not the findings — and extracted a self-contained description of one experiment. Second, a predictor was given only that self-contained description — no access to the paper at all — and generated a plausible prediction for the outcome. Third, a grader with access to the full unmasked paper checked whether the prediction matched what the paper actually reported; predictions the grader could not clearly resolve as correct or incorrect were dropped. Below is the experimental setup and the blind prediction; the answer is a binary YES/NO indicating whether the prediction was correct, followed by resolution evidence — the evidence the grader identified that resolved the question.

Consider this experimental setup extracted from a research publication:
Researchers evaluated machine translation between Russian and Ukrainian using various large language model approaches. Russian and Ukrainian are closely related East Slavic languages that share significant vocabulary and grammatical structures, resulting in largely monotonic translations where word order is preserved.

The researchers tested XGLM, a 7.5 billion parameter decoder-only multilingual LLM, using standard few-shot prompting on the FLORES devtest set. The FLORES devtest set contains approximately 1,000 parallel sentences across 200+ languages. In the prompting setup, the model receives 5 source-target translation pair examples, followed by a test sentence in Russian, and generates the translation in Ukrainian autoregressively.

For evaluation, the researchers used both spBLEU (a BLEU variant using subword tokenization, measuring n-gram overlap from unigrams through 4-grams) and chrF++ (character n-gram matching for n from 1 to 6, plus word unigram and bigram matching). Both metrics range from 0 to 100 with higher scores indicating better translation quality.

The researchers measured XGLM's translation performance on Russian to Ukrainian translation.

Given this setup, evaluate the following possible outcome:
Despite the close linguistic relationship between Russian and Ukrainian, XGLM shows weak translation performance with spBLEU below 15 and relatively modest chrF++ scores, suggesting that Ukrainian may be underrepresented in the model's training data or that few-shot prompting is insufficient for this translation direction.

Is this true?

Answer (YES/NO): YES